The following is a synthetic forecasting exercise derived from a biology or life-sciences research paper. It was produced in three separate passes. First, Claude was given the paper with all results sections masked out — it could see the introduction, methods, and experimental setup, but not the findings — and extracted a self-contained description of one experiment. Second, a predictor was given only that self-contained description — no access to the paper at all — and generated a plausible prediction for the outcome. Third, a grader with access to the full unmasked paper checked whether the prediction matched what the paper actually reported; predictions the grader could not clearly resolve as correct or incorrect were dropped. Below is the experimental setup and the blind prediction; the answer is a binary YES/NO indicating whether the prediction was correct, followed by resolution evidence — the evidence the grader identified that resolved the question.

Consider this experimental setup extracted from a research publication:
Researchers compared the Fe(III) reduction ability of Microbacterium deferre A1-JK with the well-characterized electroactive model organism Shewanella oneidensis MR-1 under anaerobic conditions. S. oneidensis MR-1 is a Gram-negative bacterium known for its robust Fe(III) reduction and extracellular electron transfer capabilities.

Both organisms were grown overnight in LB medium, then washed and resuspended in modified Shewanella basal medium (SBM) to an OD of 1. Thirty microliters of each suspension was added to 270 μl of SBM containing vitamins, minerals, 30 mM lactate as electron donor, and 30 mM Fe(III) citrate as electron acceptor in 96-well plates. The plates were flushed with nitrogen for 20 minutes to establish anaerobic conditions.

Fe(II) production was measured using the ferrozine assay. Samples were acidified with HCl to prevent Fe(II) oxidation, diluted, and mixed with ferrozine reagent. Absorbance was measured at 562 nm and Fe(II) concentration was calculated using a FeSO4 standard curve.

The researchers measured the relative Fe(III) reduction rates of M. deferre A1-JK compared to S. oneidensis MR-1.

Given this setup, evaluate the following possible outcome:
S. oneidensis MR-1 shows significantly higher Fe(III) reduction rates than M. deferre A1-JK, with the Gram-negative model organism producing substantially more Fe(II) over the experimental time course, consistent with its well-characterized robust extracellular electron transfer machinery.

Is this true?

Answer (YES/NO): YES